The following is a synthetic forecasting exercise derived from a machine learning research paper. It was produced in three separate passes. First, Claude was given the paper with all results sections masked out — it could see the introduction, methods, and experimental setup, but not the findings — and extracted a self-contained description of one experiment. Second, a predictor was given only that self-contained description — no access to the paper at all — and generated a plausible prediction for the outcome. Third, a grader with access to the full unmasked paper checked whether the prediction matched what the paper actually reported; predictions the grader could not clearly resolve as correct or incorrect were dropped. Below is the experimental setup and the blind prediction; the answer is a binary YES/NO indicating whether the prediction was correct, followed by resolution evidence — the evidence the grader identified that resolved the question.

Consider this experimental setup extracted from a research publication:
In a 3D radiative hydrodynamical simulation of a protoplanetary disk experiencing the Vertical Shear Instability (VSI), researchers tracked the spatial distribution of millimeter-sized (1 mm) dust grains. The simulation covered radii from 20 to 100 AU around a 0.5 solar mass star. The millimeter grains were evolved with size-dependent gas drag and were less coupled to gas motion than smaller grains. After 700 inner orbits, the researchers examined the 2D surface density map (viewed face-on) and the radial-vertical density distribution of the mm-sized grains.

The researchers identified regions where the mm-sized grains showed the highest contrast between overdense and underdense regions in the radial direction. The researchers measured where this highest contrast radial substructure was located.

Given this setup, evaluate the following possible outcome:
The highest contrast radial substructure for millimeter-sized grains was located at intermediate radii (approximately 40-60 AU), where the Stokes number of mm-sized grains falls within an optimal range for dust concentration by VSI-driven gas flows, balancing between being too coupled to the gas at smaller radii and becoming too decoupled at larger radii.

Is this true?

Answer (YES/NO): NO